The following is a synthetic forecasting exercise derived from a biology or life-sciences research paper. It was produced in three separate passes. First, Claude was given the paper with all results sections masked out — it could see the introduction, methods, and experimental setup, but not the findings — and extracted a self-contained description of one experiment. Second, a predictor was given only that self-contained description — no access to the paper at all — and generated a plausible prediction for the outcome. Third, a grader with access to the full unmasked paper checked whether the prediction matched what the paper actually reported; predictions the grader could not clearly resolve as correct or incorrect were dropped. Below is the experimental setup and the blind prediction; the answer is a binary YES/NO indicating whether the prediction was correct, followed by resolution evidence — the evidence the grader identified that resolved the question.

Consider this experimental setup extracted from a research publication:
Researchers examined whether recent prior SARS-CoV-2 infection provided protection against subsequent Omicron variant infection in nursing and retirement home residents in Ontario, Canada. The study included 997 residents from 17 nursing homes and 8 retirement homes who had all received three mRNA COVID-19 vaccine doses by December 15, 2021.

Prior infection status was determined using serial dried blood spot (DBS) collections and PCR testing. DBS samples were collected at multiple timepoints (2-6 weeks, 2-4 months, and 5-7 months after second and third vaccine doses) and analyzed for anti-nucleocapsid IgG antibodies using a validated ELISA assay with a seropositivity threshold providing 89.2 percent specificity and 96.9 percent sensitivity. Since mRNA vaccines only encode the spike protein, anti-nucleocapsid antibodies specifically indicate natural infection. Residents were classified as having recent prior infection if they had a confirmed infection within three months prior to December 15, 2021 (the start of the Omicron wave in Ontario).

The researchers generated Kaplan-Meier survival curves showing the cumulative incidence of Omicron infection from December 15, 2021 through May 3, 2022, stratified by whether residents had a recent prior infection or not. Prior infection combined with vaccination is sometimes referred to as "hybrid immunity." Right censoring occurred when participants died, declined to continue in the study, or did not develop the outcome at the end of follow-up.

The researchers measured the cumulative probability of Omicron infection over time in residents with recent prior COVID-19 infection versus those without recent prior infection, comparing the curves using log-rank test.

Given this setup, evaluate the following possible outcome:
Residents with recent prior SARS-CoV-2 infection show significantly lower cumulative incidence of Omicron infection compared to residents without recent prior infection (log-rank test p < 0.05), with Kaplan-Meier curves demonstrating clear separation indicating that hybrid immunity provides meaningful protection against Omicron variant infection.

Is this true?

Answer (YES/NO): YES